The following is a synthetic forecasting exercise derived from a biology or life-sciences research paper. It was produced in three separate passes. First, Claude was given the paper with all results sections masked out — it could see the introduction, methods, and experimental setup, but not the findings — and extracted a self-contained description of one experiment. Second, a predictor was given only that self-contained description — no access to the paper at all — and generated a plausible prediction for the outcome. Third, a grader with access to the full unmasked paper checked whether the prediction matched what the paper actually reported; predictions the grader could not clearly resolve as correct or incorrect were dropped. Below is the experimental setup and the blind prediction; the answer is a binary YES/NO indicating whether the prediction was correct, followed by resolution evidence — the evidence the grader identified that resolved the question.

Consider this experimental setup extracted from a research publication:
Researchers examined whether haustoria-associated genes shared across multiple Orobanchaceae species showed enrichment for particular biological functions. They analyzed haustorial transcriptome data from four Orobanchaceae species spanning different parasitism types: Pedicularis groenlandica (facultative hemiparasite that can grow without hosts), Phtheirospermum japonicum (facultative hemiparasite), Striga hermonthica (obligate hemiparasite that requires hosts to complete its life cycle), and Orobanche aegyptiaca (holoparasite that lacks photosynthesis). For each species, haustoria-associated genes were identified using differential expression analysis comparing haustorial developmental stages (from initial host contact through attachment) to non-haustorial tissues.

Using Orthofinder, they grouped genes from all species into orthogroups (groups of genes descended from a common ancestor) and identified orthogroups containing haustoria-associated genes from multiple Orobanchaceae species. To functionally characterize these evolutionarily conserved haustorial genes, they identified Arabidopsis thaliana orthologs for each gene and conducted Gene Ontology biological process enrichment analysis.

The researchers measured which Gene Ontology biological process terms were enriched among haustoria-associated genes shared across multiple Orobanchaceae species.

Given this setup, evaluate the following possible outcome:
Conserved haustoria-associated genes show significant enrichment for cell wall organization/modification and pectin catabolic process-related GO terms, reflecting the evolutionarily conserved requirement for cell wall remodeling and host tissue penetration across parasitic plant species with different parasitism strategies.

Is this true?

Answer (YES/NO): NO